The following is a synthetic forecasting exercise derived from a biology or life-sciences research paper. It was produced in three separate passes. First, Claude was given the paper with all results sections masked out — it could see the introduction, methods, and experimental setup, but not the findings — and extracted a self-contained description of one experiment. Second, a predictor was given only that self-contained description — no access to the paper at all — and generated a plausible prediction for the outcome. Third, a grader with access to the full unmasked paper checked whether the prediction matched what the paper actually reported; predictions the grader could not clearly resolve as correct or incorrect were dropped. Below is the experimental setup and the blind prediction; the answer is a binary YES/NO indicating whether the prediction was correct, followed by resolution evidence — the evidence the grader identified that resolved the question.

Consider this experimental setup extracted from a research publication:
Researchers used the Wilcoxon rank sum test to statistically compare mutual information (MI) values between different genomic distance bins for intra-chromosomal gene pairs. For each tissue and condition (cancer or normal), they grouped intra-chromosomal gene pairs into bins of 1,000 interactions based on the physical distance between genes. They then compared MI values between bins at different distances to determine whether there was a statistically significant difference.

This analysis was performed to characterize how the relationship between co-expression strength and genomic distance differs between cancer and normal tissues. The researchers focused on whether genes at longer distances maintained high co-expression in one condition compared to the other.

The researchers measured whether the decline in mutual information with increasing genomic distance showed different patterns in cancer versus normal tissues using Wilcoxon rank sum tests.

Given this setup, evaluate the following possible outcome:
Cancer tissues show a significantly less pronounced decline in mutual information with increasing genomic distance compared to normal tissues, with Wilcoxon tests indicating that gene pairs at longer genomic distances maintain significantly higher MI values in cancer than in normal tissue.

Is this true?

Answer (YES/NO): NO